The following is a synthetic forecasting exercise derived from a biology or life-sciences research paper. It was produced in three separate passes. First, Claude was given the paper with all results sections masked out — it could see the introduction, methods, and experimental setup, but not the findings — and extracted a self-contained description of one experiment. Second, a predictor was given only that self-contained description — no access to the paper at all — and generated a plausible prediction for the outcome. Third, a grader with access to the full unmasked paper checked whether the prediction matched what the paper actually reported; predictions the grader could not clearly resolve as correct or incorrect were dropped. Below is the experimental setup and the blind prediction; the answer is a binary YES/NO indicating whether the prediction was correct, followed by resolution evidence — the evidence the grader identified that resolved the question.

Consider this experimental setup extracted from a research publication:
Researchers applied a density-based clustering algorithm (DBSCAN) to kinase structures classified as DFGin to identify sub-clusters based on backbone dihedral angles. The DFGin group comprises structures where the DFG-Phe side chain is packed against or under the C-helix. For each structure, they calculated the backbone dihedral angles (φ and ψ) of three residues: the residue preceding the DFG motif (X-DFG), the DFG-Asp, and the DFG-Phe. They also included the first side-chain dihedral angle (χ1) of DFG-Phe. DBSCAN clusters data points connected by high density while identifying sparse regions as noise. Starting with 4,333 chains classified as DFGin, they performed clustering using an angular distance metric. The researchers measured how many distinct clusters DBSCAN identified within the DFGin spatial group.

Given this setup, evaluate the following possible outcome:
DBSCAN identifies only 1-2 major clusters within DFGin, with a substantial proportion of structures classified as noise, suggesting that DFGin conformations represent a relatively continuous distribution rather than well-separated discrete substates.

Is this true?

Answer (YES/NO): NO